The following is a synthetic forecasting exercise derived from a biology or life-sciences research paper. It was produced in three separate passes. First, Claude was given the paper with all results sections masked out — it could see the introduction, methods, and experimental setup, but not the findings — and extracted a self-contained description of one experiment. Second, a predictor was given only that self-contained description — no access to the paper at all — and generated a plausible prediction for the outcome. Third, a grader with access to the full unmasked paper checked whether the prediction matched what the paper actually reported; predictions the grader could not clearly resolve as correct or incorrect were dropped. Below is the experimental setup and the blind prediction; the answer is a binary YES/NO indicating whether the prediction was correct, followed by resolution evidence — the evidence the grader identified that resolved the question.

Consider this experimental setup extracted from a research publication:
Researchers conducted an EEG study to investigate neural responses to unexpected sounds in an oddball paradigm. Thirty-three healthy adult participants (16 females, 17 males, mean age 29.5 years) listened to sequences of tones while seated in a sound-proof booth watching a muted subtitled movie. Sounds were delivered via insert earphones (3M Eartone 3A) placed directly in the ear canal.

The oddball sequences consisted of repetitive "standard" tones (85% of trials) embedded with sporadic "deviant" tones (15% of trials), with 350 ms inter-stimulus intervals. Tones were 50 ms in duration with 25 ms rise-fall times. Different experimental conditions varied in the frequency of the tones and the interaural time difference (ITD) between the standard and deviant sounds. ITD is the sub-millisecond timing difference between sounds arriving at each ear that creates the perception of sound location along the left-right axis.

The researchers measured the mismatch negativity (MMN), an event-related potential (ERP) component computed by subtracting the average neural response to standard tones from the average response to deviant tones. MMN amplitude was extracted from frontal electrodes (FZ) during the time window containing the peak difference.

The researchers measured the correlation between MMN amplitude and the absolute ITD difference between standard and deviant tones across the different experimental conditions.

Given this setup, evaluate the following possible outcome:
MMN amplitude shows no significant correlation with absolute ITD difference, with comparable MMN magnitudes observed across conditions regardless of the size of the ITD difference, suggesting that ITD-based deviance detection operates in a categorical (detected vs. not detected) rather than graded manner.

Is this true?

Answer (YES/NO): NO